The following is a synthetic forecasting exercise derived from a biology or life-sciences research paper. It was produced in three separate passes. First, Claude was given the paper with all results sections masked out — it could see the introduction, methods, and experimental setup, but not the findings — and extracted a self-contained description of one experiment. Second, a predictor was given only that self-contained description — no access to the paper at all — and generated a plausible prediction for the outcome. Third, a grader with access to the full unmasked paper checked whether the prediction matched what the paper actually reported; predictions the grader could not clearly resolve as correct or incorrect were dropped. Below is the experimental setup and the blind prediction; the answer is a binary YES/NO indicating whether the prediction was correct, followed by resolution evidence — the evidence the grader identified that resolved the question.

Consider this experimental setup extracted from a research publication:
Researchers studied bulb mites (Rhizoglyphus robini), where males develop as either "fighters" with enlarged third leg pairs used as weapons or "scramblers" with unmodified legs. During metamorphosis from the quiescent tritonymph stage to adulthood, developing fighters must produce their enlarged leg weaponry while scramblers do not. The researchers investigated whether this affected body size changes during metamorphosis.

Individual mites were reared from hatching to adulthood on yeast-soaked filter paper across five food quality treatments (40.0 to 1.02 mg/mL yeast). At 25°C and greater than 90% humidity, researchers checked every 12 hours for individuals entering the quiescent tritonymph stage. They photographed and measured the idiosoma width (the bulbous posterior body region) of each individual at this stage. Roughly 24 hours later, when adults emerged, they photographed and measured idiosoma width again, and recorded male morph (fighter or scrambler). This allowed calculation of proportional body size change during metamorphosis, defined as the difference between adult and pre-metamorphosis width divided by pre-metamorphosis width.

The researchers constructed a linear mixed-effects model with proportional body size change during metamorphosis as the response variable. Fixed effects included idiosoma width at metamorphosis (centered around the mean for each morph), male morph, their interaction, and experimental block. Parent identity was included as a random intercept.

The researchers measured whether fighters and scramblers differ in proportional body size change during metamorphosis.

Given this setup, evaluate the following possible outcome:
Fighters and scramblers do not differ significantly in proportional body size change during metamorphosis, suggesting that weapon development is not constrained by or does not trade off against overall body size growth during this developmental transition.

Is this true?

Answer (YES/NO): NO